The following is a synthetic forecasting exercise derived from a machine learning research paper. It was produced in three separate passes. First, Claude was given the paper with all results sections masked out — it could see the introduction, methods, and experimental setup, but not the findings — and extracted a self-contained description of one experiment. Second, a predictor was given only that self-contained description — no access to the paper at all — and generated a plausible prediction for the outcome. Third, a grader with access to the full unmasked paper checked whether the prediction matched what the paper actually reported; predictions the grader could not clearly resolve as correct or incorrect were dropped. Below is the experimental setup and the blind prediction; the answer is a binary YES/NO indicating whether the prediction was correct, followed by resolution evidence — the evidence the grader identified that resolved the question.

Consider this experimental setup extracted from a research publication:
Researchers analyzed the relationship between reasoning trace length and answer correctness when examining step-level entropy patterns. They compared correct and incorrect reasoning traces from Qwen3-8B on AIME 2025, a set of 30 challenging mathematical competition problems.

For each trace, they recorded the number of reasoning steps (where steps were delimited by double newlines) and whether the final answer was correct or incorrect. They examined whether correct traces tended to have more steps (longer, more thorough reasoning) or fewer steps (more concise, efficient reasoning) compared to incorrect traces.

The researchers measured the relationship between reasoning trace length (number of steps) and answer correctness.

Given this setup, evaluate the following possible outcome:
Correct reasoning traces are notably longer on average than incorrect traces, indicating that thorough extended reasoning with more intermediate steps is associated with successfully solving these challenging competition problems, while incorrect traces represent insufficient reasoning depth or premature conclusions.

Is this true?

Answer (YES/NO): YES